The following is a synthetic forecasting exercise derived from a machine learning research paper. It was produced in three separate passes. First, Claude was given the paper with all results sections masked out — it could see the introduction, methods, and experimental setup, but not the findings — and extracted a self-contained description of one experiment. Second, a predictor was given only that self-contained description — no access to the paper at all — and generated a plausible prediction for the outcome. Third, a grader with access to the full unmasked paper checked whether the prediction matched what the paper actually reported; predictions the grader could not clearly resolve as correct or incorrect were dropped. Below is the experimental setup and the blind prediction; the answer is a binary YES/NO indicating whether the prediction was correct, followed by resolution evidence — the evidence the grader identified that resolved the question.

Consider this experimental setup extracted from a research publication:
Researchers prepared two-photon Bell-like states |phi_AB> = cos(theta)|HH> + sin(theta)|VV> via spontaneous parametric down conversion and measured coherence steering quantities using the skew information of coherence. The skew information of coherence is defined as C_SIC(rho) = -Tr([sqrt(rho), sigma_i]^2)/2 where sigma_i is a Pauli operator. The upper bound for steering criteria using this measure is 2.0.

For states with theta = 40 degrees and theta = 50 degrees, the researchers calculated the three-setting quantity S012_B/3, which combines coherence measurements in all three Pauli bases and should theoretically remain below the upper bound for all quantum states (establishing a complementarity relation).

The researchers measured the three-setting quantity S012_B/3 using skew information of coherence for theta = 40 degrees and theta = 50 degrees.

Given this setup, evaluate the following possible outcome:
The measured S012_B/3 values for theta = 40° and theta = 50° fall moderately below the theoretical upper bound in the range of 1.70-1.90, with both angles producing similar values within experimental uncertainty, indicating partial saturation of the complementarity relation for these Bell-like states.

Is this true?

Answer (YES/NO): NO